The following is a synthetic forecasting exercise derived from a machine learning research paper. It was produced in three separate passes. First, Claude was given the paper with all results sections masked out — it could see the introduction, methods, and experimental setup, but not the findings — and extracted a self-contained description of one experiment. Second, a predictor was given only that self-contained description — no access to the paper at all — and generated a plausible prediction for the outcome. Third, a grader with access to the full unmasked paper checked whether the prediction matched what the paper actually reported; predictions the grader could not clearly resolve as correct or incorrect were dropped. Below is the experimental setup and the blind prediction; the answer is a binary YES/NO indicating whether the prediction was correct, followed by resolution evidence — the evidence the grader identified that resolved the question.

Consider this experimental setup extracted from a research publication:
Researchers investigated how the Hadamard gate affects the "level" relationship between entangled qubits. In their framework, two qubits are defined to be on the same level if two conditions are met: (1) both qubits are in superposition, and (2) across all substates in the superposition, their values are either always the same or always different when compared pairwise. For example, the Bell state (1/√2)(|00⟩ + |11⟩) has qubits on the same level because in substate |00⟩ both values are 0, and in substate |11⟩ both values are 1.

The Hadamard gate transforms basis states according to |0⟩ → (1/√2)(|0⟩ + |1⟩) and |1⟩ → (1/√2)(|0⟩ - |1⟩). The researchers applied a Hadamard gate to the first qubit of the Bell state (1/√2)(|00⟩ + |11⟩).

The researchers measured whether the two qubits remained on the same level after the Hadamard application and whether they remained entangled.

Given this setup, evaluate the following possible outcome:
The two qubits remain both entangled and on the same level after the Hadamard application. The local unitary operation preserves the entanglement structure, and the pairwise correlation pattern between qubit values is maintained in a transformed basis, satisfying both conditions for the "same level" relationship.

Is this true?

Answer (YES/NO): NO